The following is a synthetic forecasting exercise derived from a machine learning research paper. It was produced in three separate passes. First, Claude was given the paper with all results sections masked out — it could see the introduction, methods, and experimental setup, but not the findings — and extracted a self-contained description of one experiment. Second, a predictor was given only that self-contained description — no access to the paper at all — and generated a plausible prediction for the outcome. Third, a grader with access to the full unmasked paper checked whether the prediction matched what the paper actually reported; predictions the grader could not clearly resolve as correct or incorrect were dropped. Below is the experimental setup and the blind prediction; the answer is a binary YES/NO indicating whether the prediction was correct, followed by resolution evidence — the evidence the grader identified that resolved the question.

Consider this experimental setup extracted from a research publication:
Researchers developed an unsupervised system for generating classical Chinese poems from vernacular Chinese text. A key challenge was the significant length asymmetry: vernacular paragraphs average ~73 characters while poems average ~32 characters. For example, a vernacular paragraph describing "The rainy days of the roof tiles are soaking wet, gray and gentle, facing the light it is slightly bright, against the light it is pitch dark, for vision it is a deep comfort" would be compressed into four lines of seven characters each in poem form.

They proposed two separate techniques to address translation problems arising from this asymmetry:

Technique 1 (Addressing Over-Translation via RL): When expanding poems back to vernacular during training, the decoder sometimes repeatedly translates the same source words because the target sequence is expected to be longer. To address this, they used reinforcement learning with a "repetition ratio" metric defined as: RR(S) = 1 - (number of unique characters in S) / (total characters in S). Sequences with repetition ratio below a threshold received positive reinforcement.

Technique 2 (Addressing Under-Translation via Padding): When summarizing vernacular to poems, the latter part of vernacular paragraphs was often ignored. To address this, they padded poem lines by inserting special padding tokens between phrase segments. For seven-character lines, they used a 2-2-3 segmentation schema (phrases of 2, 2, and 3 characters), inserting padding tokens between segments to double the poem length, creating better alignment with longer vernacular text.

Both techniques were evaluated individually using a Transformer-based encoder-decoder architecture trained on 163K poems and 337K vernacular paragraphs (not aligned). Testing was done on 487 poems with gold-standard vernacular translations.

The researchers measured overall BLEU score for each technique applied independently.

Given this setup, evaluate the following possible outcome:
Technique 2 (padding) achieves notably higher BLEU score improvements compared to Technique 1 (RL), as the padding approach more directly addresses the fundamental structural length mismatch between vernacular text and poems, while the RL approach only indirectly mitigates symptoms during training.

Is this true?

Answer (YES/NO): YES